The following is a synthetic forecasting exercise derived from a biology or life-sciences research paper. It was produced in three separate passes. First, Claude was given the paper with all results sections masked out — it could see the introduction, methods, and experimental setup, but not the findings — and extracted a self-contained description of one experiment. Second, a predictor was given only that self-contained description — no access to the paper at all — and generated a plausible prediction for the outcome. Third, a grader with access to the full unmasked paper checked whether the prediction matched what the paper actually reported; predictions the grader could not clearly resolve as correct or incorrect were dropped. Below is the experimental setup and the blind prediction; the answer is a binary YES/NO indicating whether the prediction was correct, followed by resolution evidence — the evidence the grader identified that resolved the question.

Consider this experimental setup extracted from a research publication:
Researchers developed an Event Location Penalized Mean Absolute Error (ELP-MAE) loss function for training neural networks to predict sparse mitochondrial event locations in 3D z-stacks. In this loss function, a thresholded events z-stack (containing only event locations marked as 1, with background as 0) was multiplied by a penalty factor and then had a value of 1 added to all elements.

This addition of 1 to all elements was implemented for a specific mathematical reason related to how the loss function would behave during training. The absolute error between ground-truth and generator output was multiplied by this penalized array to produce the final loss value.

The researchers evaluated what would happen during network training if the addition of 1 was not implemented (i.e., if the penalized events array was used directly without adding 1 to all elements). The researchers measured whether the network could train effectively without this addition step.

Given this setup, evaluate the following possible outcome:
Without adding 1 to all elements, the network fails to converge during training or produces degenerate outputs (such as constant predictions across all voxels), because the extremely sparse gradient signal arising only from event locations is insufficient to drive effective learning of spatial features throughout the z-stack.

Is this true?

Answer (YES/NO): YES